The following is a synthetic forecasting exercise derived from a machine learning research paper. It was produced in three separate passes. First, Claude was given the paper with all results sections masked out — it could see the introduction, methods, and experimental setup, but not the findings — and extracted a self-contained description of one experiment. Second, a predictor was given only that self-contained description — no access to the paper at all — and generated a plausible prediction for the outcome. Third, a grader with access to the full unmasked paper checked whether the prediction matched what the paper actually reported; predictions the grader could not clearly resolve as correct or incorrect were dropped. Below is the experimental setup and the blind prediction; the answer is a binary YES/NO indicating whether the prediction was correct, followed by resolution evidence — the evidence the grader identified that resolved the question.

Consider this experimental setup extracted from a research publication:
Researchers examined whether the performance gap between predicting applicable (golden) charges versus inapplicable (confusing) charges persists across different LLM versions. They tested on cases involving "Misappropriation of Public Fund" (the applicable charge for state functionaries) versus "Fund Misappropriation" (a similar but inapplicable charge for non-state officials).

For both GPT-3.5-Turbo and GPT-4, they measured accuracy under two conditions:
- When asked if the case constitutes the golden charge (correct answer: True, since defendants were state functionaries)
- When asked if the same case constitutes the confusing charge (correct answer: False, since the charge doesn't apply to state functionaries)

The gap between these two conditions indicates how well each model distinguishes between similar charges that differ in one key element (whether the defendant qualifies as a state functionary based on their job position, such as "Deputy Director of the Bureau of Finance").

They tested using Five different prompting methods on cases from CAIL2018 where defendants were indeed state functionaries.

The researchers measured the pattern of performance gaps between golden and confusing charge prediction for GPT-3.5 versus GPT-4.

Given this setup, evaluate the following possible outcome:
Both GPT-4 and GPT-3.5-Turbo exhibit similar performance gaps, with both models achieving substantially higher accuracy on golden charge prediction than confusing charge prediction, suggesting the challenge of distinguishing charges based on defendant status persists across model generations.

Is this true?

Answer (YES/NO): YES